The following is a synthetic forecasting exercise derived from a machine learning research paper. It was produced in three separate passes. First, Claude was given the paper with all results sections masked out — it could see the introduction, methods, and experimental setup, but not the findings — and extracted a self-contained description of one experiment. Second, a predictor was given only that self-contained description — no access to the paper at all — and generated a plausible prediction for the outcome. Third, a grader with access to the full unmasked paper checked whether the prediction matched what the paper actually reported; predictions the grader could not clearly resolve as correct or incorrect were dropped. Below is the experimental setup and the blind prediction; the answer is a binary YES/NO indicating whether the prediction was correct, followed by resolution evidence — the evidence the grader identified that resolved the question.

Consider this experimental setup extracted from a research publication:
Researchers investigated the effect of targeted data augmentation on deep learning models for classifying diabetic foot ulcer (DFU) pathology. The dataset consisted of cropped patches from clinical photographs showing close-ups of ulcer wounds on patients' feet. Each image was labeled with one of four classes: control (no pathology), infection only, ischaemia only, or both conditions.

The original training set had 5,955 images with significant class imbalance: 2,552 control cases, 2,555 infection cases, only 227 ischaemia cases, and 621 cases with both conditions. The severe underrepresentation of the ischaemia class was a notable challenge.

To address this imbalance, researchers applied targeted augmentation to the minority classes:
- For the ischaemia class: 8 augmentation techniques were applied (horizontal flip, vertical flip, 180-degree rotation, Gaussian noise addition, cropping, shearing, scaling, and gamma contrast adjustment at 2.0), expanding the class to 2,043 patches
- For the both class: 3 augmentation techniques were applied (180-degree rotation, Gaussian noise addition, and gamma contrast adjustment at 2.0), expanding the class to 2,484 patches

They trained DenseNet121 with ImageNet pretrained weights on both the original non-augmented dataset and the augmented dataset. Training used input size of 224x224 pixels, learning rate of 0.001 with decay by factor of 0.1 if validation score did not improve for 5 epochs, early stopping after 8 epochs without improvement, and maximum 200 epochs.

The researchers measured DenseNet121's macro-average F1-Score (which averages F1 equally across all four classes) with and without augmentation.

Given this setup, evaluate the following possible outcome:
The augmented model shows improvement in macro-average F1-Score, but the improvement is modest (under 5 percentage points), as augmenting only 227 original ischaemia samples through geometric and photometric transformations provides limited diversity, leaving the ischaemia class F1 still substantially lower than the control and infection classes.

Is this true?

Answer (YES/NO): NO